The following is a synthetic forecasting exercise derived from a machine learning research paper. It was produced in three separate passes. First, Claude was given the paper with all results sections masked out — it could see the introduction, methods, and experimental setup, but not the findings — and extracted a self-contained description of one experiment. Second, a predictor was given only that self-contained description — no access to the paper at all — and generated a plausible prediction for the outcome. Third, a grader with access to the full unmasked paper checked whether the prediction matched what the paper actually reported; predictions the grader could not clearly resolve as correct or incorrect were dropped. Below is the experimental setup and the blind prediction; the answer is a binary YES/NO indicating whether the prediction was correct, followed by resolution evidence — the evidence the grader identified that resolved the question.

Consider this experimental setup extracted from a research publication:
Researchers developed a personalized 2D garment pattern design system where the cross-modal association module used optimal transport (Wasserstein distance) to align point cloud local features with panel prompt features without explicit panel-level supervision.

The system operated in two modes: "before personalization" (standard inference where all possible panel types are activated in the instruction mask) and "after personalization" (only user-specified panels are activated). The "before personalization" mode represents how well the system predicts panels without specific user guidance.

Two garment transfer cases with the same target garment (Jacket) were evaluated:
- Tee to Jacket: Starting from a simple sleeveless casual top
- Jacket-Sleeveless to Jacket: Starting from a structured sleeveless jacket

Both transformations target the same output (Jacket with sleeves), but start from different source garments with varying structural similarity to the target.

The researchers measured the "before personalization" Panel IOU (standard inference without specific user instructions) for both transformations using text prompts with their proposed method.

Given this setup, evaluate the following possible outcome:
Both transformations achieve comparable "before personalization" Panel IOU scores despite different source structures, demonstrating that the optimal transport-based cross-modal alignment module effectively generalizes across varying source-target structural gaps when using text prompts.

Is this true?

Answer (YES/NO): NO